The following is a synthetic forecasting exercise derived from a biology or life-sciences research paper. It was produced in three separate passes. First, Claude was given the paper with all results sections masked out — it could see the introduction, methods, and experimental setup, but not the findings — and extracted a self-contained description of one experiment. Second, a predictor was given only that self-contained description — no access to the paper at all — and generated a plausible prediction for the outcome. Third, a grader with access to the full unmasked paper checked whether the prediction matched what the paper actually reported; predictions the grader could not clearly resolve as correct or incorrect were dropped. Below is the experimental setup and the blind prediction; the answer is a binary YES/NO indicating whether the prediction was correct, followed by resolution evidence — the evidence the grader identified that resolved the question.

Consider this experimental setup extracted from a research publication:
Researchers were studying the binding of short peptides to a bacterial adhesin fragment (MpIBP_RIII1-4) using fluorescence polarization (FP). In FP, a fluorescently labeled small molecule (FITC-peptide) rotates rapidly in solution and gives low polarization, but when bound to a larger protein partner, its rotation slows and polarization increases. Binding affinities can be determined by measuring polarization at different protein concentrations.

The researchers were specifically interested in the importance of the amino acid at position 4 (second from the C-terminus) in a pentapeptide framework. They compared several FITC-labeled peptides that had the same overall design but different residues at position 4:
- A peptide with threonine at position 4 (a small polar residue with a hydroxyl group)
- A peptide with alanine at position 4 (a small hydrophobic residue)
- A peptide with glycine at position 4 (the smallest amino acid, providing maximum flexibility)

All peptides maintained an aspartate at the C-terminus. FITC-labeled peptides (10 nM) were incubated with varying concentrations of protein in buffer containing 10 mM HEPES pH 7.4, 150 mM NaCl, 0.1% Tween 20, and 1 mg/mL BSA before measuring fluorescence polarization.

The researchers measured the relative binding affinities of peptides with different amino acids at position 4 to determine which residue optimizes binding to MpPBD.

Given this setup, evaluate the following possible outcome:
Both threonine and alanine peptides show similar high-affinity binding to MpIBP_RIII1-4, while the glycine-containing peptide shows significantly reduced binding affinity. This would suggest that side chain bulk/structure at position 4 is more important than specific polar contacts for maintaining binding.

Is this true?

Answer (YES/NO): NO